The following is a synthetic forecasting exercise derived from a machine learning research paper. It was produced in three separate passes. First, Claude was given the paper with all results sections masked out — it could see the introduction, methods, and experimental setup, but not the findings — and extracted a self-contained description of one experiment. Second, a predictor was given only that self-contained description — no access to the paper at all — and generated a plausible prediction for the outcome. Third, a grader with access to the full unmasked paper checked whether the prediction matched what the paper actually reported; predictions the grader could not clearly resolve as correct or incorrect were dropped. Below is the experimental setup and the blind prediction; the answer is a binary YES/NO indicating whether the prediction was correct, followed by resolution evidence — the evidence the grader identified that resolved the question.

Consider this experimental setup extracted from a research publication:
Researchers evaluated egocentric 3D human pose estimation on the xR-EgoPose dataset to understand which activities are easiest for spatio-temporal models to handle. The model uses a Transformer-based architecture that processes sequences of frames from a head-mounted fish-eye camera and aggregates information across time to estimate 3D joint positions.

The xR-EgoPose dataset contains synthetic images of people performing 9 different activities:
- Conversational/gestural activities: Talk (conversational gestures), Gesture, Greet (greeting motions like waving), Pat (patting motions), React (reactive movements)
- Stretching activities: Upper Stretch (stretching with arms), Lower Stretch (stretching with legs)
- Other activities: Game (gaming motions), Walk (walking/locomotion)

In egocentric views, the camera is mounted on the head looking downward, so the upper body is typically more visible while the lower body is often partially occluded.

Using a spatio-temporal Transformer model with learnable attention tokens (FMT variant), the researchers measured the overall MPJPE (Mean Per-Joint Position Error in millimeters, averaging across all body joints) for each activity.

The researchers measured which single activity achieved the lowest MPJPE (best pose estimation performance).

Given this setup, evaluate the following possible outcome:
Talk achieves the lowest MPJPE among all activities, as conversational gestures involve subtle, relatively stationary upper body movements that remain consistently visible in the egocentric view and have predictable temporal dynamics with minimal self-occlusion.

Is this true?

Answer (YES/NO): NO